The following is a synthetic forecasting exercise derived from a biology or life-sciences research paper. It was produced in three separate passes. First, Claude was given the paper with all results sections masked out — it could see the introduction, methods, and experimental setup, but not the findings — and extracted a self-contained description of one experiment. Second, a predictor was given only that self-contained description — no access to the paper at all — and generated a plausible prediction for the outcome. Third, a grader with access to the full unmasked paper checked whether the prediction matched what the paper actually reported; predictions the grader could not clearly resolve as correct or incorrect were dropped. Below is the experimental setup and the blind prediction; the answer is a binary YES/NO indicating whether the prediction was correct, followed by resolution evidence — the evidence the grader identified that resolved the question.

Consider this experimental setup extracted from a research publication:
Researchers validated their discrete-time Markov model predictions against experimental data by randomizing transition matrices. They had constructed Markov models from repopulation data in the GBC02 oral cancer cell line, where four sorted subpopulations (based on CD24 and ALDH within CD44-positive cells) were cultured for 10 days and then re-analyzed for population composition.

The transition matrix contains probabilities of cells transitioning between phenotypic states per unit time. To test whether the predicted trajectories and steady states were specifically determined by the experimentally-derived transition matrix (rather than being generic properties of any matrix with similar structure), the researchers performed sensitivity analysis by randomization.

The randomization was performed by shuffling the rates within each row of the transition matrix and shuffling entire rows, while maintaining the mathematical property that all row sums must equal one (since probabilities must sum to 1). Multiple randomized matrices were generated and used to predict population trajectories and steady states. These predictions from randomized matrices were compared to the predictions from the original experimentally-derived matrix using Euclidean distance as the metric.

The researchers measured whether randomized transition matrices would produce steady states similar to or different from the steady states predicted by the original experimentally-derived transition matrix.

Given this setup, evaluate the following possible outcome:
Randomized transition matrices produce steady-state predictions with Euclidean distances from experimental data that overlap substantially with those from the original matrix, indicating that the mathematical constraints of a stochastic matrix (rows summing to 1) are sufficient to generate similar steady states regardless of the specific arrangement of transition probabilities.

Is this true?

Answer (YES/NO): NO